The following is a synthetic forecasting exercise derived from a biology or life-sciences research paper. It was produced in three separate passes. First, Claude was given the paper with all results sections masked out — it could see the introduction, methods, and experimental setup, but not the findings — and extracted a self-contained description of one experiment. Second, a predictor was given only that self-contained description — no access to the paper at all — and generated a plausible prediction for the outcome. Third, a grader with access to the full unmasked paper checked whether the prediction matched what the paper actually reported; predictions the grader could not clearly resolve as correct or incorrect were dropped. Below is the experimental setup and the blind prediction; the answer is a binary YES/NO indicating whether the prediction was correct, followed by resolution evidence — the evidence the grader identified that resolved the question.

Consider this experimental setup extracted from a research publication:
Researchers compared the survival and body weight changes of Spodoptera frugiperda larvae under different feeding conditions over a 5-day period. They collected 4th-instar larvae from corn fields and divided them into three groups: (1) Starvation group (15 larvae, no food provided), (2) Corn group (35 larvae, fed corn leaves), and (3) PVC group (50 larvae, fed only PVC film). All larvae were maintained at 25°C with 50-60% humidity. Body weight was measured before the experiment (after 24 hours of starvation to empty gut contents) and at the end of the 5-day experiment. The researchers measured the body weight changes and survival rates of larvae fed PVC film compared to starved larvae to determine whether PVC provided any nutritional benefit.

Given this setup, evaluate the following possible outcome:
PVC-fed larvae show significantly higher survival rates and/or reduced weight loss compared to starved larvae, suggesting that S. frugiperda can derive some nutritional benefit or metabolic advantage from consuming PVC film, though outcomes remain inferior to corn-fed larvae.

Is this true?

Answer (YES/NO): YES